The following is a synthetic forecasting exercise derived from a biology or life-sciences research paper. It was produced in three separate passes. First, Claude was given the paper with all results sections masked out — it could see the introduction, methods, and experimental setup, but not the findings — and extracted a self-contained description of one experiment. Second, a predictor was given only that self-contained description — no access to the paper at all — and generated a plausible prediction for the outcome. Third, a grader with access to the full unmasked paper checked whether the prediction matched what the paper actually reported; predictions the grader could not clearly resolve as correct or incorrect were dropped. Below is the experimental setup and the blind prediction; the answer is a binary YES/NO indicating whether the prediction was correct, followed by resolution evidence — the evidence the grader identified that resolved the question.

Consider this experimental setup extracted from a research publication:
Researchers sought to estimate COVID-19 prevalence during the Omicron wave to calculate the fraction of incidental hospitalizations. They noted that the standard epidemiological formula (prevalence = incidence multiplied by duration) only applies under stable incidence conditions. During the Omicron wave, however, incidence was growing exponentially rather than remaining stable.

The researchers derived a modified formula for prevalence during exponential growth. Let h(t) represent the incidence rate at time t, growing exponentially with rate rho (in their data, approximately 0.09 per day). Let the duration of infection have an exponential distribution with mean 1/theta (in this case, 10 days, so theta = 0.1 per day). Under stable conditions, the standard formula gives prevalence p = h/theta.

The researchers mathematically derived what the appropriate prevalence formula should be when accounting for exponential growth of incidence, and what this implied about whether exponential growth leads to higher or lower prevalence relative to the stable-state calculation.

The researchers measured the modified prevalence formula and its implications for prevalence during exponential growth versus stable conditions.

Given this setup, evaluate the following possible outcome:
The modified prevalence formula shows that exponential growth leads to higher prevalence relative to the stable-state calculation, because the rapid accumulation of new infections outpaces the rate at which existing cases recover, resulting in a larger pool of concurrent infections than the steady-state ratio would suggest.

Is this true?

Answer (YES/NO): NO